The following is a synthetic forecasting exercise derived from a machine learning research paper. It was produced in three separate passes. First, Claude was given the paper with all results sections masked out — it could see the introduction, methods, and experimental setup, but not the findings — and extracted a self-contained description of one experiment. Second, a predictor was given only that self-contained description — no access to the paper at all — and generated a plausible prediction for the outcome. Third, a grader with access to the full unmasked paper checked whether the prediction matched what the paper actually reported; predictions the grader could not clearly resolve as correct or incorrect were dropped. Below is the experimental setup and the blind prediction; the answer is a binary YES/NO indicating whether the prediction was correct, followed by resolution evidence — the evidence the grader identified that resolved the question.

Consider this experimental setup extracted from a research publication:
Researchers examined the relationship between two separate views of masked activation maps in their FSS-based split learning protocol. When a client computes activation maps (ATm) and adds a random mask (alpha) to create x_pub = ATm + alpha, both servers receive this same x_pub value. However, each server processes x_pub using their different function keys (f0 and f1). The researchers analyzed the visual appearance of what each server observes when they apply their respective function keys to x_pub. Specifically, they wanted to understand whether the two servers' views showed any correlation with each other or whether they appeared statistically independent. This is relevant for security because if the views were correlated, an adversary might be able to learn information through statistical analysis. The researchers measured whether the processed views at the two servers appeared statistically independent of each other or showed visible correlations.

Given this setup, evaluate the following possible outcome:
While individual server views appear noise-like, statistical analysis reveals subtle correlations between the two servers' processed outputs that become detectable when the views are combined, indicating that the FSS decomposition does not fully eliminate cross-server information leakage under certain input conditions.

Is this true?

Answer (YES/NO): NO